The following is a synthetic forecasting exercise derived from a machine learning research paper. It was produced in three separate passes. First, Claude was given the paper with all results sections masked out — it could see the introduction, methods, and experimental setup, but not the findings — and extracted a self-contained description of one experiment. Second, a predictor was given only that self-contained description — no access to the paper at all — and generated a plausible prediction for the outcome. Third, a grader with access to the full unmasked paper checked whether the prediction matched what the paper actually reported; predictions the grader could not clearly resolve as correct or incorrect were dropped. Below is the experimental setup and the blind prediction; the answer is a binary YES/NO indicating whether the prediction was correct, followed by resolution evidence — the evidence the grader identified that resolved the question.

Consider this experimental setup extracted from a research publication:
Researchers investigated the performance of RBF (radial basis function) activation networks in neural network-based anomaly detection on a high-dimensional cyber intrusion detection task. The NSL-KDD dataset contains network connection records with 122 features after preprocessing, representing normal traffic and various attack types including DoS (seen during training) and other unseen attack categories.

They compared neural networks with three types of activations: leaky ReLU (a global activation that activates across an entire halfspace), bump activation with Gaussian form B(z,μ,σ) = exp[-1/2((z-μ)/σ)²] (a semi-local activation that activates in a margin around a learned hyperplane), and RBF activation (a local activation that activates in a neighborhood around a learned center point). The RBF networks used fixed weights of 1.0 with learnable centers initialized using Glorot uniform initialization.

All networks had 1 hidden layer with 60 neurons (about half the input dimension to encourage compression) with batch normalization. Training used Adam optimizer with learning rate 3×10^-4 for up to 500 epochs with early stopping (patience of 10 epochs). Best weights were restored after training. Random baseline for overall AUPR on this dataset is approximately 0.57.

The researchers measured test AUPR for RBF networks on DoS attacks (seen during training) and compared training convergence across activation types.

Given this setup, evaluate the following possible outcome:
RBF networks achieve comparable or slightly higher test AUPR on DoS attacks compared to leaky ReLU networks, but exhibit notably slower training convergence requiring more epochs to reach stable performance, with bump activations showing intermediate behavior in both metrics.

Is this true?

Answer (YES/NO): NO